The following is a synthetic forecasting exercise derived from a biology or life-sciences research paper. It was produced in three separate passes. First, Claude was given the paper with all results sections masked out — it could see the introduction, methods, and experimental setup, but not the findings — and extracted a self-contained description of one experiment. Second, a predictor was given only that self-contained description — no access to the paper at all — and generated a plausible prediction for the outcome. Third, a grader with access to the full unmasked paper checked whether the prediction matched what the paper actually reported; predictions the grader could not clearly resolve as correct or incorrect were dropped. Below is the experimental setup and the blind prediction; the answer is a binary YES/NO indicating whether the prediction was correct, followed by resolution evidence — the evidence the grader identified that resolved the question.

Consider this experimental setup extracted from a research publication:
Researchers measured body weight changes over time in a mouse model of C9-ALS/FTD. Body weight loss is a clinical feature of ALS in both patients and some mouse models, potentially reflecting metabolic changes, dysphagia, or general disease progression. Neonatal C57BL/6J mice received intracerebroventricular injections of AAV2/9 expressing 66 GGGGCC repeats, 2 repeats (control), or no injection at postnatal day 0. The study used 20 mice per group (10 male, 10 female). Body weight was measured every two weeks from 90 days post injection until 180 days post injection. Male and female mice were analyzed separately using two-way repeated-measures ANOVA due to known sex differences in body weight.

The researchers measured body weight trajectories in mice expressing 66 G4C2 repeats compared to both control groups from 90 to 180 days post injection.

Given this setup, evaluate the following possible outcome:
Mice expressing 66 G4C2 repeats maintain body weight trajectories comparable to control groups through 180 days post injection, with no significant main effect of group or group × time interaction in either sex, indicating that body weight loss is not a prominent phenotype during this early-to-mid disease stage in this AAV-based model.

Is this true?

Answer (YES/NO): NO